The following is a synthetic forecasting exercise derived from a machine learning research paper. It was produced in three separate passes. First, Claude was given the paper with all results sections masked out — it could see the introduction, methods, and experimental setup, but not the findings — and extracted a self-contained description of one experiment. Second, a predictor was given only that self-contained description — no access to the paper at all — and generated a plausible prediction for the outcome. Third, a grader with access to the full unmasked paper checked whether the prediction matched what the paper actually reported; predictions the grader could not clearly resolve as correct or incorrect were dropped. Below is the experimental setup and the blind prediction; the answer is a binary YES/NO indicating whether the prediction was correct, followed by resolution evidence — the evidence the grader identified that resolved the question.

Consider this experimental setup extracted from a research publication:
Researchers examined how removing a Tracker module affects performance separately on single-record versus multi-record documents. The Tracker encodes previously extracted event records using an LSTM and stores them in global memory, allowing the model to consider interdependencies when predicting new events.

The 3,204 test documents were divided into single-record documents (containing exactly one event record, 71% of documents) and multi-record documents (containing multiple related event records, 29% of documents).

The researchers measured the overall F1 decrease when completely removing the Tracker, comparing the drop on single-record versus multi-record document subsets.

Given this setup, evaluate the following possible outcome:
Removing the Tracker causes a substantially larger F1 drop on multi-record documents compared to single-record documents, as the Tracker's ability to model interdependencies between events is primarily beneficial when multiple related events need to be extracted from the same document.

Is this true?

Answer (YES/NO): NO